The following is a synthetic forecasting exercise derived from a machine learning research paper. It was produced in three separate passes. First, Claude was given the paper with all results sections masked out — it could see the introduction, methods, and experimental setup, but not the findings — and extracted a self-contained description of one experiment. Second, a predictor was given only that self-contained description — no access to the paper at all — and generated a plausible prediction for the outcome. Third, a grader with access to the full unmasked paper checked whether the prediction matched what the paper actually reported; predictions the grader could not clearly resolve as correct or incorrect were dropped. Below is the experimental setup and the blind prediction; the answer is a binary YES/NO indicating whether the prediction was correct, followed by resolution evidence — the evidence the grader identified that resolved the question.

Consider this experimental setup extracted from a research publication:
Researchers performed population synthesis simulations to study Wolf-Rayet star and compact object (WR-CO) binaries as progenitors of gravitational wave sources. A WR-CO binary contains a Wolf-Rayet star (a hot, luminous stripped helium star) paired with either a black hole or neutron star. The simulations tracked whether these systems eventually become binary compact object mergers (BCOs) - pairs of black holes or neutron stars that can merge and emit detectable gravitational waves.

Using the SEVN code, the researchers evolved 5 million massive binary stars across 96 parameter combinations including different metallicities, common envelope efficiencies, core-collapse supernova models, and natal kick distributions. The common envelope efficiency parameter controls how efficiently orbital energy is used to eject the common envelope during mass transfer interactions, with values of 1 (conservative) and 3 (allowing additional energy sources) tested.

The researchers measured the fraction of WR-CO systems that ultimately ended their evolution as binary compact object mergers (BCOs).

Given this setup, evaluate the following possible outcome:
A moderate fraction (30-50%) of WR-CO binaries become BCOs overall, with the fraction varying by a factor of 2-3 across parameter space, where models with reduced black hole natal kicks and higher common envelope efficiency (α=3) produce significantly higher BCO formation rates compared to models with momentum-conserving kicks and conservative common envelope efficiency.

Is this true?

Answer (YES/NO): NO